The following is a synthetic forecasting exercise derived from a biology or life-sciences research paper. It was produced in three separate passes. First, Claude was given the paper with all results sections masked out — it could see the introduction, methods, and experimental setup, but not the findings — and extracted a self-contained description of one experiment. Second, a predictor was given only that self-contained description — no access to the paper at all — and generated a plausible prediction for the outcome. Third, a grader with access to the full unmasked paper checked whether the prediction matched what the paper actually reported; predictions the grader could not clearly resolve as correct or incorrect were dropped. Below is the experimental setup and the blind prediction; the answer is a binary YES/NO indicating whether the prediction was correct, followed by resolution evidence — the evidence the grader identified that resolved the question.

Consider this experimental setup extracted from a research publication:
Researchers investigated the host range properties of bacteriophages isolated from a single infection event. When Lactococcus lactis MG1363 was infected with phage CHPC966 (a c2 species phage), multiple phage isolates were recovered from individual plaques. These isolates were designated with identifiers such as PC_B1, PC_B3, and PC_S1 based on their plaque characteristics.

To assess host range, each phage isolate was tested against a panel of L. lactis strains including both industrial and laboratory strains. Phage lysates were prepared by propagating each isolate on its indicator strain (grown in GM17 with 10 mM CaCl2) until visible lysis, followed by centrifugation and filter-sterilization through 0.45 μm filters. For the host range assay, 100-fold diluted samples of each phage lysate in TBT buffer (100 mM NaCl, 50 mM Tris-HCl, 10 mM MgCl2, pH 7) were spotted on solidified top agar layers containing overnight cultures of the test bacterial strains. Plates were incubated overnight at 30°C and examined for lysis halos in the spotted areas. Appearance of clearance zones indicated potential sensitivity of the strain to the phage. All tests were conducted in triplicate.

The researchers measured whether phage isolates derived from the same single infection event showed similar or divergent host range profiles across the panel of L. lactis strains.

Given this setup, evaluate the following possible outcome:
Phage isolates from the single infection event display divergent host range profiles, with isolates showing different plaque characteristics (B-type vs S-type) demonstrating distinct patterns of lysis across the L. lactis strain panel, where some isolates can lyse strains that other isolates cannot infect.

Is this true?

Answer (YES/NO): YES